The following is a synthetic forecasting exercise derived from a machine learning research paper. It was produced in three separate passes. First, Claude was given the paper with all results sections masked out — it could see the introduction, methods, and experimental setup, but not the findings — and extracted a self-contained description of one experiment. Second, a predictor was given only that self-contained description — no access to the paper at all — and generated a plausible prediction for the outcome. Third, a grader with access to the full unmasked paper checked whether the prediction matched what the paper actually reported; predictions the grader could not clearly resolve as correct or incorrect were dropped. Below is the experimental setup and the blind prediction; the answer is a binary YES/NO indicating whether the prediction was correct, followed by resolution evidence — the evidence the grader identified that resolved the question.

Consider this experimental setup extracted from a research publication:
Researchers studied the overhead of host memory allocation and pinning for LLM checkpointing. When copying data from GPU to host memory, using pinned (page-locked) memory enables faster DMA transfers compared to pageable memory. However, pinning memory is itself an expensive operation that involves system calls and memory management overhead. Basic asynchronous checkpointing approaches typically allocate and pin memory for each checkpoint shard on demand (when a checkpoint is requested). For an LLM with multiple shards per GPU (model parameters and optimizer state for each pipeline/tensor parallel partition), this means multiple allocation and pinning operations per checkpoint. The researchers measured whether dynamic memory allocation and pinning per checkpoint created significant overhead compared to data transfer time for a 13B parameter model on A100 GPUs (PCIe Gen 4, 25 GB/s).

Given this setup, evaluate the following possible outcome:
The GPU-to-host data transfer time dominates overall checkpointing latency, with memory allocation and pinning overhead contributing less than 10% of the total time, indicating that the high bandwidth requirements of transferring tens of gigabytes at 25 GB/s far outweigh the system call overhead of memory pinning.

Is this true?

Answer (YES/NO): NO